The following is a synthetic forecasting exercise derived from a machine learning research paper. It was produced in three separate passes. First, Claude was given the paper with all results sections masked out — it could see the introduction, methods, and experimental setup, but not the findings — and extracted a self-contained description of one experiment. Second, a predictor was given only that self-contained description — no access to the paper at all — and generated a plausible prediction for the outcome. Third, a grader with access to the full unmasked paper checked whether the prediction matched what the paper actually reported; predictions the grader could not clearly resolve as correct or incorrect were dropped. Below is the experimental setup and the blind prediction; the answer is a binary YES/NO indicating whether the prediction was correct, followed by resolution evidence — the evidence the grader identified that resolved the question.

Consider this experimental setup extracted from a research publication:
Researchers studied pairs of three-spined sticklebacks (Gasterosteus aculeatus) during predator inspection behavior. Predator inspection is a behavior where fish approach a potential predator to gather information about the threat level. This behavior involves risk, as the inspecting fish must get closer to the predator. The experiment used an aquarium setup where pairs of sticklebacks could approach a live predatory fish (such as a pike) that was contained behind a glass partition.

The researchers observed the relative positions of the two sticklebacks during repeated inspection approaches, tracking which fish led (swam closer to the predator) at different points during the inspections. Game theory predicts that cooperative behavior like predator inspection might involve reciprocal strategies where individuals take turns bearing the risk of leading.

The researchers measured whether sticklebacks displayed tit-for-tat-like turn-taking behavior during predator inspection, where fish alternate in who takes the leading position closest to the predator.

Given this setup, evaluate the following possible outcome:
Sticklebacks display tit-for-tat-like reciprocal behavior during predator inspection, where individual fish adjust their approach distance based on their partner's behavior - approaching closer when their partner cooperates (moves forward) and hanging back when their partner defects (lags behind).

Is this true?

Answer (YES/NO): YES